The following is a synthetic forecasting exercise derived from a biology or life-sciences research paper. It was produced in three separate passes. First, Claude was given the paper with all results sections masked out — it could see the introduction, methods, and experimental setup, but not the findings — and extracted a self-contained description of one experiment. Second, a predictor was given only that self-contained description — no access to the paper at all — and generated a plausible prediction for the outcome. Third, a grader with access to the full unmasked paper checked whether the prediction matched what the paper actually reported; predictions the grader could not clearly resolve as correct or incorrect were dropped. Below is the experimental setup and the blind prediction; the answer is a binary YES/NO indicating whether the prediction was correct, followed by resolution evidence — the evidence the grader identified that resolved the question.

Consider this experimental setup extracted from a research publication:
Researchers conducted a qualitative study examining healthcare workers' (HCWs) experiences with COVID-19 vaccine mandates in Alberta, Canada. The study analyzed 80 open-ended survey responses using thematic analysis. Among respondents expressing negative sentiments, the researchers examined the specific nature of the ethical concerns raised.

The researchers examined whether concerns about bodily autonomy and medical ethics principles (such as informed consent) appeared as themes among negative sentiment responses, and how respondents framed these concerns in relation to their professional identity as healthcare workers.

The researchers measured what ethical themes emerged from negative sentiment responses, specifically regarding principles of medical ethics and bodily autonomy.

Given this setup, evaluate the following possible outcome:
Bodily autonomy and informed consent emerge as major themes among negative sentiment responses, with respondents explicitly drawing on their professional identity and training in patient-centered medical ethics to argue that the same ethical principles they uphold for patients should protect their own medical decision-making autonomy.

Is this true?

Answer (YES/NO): YES